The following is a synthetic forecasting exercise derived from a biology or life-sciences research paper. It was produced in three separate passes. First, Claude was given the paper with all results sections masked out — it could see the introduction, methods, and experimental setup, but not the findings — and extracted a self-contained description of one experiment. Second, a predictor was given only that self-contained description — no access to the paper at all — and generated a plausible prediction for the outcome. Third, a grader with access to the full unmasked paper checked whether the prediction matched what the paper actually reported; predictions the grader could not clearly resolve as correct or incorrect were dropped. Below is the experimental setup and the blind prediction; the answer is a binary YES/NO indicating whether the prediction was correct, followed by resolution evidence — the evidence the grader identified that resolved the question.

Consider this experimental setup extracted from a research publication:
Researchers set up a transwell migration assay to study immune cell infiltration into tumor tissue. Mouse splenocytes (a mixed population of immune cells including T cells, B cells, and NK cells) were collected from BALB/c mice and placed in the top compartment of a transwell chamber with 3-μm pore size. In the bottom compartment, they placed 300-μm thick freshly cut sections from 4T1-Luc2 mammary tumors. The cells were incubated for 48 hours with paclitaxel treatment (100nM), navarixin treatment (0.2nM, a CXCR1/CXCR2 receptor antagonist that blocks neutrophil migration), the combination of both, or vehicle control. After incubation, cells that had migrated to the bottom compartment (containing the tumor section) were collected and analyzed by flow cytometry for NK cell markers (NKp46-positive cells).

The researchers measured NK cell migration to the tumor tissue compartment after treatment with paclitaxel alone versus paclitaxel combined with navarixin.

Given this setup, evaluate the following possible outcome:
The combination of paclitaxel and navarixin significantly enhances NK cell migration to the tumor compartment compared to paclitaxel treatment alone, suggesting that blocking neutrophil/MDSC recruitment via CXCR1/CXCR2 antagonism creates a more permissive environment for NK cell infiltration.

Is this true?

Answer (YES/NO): YES